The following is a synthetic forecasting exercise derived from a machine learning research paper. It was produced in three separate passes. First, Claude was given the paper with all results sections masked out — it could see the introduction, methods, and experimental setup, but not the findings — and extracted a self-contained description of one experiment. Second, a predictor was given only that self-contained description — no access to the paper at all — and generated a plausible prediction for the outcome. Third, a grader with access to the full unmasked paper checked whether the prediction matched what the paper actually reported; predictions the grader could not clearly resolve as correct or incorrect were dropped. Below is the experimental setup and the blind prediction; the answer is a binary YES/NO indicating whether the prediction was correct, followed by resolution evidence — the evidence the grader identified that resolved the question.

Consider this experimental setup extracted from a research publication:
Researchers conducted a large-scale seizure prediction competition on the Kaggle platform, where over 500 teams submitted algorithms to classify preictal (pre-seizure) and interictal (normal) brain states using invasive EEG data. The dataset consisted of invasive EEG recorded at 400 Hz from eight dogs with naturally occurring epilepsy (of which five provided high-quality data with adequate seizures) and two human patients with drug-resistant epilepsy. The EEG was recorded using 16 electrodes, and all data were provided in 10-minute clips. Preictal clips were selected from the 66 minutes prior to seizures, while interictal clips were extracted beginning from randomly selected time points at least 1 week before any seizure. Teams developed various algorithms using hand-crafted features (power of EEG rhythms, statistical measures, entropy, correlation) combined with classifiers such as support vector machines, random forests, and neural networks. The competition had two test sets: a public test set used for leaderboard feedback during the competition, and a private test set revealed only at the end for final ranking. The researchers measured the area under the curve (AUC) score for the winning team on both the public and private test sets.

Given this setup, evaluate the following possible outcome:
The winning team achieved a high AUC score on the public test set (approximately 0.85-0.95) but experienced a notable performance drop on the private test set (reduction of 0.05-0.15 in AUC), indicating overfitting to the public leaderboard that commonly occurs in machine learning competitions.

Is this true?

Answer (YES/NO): YES